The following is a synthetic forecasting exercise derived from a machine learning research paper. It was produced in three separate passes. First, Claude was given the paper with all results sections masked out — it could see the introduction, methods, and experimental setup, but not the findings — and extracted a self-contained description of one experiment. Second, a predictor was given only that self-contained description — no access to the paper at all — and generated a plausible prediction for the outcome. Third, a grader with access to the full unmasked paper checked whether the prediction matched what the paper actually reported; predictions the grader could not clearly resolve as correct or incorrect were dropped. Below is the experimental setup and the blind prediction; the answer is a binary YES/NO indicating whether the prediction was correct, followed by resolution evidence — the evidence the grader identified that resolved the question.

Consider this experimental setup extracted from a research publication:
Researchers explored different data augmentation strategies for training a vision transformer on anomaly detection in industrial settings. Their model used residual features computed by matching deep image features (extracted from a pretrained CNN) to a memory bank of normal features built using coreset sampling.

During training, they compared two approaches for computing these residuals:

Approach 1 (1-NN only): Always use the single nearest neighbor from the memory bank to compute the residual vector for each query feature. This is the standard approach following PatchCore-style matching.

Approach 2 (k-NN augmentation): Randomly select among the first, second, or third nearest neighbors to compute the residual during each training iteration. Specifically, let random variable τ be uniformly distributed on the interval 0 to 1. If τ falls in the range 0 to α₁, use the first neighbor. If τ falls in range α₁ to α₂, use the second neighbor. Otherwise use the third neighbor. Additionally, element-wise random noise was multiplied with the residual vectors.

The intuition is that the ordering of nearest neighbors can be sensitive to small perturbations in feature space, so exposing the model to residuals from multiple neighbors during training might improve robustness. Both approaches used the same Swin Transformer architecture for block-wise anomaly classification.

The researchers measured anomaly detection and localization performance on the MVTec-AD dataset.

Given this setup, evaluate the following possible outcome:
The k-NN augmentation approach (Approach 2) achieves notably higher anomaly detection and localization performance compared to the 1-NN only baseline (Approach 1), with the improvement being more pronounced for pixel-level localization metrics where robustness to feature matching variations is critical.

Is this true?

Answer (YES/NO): NO